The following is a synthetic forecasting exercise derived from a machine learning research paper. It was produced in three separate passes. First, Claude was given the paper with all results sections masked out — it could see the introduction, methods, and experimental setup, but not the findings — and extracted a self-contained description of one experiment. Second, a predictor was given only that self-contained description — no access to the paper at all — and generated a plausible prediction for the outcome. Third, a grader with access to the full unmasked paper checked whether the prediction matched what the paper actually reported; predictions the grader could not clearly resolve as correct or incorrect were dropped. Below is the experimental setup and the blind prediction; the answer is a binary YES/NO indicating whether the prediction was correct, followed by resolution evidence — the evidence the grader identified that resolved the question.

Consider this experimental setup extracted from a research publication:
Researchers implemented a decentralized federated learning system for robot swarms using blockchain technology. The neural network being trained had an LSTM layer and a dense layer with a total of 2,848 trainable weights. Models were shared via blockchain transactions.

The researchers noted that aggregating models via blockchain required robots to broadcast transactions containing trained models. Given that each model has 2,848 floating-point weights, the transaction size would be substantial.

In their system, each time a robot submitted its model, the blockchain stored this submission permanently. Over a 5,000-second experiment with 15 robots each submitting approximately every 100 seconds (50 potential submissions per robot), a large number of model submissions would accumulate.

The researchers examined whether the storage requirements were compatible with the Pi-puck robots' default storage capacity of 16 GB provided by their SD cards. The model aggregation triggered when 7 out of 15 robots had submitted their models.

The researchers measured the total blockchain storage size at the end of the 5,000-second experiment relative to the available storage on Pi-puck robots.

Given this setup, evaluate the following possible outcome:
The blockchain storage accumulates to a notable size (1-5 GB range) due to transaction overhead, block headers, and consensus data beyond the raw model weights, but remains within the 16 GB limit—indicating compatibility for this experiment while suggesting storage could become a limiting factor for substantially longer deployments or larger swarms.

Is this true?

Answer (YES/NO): NO